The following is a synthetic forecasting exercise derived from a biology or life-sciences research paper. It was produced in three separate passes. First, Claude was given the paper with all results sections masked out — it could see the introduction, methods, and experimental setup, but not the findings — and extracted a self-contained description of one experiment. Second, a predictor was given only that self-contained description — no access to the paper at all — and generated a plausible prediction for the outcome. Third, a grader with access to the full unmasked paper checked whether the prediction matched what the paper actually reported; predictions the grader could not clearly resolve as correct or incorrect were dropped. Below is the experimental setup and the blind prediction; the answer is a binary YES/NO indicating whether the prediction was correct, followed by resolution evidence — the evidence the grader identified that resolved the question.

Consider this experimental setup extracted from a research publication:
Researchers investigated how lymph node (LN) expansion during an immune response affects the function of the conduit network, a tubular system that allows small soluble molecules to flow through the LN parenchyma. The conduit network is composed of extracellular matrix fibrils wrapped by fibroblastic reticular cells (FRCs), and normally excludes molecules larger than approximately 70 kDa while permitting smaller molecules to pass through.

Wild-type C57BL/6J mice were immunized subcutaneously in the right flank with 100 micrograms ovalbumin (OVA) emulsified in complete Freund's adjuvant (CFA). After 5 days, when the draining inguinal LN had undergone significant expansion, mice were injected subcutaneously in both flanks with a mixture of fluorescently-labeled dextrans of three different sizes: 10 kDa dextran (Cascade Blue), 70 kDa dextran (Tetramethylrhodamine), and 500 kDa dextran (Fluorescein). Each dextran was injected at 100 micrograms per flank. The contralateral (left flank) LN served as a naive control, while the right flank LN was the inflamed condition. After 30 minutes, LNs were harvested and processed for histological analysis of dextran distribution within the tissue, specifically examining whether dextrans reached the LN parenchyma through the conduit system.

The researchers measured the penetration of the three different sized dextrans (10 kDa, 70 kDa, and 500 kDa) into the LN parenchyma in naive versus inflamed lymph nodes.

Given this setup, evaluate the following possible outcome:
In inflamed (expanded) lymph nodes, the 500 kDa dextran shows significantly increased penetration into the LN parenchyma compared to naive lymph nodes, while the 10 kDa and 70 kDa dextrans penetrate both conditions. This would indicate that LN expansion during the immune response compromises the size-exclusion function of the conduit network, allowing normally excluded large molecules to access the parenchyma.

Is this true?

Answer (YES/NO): NO